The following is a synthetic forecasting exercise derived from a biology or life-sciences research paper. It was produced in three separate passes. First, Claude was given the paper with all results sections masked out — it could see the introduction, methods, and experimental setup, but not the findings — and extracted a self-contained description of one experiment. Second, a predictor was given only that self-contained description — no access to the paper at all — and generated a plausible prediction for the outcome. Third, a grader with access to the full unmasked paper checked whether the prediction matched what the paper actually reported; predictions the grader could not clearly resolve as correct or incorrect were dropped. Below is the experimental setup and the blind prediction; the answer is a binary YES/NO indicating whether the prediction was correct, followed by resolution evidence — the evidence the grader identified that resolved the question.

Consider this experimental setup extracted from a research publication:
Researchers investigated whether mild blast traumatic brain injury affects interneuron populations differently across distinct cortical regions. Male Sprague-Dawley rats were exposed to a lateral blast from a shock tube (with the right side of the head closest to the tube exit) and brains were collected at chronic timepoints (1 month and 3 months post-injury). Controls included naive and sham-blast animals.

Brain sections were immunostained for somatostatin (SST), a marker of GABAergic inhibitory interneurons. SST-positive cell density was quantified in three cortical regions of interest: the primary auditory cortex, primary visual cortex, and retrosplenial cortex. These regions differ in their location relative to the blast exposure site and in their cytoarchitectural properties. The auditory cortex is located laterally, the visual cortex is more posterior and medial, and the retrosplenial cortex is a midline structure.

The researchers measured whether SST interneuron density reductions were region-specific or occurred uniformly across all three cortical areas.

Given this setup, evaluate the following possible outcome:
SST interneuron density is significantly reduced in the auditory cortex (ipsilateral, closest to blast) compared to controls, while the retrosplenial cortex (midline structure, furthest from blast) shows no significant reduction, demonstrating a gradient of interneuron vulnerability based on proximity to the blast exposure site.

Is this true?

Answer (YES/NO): NO